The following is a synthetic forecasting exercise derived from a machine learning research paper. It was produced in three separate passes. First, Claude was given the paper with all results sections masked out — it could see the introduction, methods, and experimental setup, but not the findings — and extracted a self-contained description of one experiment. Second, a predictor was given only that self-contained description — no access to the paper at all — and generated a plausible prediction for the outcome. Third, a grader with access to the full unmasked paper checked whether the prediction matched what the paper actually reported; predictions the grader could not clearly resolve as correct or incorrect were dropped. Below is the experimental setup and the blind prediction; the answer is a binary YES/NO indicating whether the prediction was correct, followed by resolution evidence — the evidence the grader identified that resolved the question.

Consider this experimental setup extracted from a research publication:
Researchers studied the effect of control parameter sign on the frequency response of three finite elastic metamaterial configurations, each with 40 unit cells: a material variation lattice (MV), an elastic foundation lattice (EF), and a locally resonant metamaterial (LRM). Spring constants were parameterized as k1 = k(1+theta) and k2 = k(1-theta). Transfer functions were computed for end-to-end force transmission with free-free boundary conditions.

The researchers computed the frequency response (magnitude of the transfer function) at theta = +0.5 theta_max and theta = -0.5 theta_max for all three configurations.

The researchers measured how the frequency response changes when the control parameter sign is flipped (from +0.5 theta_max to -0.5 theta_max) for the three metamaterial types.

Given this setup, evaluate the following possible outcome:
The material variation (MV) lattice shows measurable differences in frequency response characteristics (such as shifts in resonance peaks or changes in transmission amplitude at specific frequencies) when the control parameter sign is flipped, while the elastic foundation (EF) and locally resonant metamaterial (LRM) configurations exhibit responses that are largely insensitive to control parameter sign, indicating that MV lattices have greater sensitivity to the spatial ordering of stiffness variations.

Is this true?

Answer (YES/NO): NO